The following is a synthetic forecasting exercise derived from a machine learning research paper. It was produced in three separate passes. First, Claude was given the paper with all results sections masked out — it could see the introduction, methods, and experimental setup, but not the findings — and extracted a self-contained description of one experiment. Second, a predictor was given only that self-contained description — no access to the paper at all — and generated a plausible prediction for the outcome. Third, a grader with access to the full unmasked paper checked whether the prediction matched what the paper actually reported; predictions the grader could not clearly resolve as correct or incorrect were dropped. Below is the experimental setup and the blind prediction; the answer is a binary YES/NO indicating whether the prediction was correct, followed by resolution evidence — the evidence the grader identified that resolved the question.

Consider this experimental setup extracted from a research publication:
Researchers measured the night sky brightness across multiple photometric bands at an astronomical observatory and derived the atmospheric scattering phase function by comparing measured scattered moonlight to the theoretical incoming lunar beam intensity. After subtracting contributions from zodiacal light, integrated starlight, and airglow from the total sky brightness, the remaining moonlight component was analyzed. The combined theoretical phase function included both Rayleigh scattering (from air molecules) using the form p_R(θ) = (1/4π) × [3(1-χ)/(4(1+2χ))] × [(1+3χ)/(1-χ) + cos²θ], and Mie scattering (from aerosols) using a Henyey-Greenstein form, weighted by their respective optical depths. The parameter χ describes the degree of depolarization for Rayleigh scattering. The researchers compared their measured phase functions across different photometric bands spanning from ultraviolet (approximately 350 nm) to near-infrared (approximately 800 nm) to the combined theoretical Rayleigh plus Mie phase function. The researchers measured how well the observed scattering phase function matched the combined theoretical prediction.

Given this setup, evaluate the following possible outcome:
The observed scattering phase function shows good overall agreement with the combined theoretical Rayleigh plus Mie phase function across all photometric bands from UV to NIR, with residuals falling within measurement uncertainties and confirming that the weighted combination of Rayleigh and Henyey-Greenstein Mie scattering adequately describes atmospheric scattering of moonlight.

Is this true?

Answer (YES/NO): NO